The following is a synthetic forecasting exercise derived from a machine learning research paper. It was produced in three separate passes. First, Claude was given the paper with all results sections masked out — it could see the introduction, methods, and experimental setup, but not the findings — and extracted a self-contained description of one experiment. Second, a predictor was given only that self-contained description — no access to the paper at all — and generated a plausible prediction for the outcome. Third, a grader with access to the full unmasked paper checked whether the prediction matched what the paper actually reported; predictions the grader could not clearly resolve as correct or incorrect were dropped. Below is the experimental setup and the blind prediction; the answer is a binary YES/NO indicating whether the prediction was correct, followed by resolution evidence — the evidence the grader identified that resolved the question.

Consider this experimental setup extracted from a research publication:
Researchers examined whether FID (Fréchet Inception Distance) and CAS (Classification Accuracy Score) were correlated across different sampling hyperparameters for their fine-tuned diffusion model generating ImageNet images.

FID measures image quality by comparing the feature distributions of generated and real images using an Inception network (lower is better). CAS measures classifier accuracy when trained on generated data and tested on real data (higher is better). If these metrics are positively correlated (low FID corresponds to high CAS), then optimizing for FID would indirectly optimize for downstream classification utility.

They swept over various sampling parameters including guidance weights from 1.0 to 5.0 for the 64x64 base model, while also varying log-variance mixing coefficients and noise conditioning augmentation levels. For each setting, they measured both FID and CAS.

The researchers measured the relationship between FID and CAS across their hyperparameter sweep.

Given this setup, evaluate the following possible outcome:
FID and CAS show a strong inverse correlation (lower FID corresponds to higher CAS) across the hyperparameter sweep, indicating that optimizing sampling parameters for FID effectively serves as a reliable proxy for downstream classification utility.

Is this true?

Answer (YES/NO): YES